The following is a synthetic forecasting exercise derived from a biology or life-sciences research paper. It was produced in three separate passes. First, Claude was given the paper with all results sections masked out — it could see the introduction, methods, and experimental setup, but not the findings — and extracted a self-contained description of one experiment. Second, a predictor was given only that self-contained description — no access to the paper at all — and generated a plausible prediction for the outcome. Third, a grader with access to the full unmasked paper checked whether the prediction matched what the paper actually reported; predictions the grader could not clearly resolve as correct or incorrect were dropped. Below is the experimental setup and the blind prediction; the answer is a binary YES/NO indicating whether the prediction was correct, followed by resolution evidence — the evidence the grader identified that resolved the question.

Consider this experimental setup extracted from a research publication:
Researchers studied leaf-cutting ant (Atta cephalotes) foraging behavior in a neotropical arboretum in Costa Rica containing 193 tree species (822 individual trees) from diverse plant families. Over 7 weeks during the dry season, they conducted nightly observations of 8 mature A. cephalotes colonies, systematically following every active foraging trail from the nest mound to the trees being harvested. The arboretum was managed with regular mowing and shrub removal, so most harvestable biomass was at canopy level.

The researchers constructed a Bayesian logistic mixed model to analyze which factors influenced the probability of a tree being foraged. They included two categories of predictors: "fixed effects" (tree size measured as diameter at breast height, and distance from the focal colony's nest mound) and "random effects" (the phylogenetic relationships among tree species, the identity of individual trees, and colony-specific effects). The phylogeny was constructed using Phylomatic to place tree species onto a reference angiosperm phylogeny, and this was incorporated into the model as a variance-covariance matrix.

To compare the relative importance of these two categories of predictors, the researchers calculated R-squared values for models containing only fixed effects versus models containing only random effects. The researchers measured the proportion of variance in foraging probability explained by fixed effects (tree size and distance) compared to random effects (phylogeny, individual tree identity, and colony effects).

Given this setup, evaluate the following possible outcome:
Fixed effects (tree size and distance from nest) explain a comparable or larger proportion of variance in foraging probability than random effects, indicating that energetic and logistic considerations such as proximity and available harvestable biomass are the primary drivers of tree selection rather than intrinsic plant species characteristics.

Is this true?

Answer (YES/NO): NO